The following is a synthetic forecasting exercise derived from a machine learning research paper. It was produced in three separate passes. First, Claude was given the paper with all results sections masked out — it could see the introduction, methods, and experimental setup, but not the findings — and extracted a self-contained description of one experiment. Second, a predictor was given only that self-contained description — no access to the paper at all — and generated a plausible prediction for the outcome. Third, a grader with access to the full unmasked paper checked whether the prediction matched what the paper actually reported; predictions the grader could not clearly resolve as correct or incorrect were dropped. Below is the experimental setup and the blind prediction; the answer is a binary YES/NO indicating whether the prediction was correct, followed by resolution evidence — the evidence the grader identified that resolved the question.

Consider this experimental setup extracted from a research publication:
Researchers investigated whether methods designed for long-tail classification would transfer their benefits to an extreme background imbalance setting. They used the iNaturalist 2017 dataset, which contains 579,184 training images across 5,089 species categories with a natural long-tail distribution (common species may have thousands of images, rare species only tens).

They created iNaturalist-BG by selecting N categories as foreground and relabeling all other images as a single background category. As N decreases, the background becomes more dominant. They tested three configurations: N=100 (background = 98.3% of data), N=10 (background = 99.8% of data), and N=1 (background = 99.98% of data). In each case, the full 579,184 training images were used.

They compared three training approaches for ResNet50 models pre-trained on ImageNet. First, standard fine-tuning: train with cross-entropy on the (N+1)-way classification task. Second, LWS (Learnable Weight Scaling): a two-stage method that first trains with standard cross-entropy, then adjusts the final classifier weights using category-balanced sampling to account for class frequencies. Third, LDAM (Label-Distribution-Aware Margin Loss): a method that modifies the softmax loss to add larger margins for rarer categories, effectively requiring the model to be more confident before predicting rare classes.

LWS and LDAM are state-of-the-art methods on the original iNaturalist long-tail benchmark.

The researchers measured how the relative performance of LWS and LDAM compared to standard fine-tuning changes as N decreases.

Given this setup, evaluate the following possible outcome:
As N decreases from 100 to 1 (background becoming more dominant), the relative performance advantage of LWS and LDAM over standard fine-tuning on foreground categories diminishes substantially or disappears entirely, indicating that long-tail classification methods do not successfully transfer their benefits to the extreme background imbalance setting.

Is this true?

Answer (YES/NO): YES